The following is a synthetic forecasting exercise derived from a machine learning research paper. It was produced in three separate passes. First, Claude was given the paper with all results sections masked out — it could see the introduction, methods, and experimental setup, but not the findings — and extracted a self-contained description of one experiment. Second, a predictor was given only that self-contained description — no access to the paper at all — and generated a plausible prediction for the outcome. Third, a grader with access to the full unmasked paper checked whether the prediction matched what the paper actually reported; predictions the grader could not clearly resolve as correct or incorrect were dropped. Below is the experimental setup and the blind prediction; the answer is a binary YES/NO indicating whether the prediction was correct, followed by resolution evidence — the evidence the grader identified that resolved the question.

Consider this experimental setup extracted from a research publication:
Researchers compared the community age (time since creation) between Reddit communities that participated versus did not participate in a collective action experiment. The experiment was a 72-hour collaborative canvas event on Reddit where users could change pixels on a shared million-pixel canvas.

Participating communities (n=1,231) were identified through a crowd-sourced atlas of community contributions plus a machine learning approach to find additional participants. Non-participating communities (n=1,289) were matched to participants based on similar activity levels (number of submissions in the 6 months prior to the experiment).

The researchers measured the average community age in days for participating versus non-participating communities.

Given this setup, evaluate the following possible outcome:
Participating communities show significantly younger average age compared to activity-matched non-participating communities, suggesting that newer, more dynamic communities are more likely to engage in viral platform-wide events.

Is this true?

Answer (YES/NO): NO